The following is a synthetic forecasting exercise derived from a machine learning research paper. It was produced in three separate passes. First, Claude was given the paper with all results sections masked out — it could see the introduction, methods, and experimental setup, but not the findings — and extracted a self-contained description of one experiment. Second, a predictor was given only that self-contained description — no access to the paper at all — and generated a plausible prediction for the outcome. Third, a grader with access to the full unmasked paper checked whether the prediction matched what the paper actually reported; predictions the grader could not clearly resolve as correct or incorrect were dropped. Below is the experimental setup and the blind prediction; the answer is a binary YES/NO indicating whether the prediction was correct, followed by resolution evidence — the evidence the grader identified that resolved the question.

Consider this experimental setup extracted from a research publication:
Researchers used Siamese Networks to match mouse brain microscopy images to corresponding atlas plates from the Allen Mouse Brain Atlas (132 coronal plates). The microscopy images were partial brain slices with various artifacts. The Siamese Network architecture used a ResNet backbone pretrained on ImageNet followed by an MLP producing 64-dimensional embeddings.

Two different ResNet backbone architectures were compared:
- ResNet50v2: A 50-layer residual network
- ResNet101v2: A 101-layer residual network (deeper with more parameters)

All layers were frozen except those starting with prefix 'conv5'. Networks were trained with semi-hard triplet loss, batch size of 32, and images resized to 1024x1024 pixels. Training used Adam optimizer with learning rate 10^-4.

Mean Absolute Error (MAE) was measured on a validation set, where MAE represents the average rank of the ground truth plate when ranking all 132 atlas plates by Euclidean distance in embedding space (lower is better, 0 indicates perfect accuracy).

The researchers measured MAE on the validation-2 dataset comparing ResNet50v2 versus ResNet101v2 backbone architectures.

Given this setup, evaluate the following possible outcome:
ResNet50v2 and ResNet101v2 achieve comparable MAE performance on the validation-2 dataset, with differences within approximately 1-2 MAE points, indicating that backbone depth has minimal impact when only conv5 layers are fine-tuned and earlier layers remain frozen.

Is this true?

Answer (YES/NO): YES